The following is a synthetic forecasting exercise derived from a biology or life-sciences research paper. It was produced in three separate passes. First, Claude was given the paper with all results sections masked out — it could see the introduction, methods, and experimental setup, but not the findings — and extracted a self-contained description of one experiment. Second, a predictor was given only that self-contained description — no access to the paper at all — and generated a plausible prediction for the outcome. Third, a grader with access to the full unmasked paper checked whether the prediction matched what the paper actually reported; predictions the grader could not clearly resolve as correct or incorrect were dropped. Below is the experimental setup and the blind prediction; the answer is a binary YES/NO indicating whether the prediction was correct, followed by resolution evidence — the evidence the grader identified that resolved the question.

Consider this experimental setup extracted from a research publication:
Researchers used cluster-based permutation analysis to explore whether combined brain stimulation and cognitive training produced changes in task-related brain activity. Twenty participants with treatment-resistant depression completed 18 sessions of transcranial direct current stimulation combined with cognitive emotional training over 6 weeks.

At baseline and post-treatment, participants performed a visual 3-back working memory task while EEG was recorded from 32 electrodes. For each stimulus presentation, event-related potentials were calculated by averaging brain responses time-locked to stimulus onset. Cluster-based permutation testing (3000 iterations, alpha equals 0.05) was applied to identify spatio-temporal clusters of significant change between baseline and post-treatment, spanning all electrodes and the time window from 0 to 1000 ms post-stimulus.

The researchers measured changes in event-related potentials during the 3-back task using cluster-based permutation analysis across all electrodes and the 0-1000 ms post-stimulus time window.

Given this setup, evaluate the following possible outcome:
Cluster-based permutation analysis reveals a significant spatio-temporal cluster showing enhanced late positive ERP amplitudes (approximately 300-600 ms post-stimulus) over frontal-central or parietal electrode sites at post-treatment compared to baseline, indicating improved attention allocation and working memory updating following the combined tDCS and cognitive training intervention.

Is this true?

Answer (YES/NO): NO